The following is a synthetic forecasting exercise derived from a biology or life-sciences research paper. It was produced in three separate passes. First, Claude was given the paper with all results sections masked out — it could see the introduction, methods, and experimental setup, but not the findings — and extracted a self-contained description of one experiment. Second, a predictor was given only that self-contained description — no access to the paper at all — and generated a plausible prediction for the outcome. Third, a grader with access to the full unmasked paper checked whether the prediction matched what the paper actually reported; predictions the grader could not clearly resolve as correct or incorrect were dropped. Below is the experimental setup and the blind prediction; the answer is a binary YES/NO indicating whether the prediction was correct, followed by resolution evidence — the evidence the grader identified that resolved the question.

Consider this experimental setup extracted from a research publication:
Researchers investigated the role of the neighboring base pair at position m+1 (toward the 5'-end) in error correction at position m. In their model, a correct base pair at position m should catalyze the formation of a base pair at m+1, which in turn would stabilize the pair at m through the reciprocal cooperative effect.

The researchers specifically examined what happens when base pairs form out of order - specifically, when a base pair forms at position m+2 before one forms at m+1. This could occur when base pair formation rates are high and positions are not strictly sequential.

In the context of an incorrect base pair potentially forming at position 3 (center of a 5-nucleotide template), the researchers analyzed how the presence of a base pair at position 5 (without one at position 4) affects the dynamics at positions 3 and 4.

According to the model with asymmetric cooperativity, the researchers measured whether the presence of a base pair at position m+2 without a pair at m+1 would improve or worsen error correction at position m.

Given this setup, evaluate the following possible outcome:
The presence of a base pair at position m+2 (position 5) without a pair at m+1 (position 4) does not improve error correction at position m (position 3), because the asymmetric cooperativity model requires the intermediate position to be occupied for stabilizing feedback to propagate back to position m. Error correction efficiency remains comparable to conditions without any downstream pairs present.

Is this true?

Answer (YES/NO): NO